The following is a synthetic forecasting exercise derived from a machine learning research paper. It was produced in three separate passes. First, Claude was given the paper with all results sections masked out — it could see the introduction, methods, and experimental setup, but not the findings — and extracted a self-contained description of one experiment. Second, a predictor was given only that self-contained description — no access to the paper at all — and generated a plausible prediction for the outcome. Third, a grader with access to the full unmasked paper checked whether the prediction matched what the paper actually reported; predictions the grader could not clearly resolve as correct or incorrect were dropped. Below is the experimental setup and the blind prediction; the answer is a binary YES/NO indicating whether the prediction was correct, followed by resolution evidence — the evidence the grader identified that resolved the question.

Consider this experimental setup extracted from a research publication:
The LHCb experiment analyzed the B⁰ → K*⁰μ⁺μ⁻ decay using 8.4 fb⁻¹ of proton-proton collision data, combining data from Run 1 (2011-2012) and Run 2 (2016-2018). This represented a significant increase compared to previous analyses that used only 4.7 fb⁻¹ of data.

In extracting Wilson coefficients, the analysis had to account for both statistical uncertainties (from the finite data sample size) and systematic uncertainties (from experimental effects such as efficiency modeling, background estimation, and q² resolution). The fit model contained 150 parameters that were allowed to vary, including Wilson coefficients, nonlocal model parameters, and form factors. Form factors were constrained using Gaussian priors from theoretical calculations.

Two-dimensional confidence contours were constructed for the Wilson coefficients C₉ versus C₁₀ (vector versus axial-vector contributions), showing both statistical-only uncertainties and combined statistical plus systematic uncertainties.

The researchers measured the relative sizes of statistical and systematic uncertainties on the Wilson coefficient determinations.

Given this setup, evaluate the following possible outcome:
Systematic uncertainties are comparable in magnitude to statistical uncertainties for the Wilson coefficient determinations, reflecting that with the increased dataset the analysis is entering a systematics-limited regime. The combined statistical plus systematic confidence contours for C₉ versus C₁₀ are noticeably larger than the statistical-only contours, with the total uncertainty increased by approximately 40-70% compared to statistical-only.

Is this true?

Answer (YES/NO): NO